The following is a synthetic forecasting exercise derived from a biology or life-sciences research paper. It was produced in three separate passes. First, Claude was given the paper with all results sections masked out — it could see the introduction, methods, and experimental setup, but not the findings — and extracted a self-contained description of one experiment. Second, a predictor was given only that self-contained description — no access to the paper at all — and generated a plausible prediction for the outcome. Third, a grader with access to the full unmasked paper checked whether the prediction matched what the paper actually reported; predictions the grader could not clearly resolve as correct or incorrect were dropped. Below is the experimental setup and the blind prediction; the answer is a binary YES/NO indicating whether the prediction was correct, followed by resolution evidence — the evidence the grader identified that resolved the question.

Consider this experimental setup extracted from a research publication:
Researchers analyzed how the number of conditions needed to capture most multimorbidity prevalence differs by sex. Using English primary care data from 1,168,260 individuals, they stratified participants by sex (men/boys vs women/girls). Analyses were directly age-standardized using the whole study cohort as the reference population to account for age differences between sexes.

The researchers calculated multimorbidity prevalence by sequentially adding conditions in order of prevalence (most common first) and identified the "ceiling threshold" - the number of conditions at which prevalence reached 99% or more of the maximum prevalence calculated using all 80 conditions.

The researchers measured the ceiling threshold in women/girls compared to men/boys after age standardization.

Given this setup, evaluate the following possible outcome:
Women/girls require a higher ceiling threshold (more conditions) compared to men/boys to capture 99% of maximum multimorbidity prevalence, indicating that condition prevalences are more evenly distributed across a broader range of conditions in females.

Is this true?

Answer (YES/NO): YES